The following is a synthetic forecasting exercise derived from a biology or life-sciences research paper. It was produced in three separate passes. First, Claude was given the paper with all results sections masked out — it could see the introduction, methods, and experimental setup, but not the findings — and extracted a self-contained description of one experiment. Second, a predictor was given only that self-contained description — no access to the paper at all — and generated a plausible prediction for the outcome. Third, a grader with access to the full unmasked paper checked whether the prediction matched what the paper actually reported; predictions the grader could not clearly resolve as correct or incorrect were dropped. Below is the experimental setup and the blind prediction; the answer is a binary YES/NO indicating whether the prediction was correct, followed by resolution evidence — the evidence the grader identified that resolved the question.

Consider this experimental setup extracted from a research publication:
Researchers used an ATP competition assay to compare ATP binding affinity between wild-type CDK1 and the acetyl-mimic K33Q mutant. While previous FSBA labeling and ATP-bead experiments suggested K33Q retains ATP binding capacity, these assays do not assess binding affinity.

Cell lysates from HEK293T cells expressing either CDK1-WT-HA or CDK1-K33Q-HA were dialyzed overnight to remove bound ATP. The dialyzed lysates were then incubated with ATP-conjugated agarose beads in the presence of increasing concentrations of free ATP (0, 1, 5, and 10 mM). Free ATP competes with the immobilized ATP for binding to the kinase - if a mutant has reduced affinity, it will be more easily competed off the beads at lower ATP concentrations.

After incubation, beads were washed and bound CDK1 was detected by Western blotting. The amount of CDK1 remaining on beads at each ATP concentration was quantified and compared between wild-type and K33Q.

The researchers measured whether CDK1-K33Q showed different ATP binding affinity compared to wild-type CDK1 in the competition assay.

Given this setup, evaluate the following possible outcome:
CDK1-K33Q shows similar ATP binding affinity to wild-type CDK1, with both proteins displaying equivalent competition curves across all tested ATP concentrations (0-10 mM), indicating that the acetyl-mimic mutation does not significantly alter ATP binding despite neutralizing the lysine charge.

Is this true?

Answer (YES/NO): NO